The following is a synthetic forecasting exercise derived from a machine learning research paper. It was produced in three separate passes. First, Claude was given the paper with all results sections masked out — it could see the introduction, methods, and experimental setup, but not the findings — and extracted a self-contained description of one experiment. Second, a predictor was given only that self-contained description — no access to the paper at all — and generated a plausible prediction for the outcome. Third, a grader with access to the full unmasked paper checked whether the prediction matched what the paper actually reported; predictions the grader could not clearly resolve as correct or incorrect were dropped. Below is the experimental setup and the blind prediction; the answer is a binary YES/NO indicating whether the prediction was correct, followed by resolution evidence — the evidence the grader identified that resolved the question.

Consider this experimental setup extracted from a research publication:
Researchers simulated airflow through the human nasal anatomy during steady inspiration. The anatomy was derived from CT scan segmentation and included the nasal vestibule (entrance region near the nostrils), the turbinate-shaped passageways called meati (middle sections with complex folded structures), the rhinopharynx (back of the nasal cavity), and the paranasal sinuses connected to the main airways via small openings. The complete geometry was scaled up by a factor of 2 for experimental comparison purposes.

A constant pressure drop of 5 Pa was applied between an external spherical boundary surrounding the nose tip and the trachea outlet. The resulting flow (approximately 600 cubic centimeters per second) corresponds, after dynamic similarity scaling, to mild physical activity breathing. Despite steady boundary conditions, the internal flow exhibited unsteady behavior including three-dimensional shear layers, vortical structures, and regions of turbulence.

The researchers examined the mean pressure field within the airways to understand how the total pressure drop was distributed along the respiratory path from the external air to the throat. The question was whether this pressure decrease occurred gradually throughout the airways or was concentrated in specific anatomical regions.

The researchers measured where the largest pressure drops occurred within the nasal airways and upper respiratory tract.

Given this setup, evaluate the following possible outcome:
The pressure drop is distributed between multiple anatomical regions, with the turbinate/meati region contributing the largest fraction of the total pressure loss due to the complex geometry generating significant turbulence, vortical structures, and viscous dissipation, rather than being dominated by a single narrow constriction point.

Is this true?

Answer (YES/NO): NO